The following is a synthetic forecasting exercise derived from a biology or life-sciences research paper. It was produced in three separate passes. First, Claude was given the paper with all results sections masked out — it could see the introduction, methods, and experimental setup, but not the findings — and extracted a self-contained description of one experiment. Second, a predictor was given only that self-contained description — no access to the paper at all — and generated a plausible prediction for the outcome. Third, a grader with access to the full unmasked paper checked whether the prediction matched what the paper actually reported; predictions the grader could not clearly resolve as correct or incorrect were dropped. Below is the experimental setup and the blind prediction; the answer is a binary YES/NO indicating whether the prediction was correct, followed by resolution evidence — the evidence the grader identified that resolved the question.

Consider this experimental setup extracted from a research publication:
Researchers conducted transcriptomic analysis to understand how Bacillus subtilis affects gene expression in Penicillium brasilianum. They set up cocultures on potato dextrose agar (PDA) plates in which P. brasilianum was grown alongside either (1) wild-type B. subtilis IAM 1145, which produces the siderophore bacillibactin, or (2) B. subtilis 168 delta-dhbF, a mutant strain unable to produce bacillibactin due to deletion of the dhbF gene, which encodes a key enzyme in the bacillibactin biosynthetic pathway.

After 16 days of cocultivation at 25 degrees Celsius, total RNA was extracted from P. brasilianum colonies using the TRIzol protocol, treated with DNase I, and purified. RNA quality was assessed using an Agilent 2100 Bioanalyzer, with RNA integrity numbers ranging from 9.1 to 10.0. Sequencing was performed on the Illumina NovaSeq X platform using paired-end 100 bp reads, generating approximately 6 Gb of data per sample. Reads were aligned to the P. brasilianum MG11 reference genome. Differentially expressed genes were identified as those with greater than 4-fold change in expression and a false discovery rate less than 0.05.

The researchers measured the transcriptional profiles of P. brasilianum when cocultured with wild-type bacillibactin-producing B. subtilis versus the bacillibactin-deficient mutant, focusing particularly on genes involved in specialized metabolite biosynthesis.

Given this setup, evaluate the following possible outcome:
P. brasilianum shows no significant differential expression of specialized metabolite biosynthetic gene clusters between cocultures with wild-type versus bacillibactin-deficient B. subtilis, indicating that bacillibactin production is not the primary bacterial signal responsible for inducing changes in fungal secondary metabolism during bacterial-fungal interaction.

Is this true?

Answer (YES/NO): NO